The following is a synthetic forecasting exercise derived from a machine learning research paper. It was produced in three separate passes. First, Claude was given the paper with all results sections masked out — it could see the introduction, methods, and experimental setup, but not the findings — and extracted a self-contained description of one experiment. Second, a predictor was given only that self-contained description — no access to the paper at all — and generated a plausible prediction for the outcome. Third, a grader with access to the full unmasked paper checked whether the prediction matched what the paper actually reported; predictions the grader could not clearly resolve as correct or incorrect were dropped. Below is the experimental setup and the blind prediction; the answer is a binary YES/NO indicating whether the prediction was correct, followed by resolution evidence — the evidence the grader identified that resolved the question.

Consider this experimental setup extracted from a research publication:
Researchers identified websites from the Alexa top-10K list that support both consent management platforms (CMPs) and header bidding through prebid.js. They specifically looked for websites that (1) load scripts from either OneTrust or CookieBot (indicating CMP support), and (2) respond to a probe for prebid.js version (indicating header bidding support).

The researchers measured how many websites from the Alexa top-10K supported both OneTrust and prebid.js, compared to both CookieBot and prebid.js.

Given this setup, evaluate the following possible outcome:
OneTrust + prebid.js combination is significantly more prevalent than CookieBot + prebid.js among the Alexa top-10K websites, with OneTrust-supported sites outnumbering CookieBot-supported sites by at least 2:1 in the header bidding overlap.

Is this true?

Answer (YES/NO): YES